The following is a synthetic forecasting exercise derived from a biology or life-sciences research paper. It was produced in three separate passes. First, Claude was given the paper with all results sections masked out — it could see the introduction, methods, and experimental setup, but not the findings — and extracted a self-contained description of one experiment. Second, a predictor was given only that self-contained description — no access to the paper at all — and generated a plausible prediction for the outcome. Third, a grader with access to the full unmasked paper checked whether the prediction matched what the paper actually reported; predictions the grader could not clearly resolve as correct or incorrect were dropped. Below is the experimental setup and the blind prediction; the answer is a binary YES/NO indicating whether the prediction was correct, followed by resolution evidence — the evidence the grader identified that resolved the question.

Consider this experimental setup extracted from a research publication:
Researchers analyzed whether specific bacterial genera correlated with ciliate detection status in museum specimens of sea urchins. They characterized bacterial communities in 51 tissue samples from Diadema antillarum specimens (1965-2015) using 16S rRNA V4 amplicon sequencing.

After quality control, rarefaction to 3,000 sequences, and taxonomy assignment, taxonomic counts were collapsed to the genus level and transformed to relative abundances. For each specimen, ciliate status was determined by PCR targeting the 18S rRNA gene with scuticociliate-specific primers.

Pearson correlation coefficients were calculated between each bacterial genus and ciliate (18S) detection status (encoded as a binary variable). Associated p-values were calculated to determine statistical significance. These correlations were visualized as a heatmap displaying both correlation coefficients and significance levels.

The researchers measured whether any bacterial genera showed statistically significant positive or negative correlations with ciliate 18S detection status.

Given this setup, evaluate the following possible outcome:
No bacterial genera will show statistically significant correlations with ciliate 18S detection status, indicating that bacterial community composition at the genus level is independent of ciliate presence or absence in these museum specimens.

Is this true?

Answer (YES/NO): NO